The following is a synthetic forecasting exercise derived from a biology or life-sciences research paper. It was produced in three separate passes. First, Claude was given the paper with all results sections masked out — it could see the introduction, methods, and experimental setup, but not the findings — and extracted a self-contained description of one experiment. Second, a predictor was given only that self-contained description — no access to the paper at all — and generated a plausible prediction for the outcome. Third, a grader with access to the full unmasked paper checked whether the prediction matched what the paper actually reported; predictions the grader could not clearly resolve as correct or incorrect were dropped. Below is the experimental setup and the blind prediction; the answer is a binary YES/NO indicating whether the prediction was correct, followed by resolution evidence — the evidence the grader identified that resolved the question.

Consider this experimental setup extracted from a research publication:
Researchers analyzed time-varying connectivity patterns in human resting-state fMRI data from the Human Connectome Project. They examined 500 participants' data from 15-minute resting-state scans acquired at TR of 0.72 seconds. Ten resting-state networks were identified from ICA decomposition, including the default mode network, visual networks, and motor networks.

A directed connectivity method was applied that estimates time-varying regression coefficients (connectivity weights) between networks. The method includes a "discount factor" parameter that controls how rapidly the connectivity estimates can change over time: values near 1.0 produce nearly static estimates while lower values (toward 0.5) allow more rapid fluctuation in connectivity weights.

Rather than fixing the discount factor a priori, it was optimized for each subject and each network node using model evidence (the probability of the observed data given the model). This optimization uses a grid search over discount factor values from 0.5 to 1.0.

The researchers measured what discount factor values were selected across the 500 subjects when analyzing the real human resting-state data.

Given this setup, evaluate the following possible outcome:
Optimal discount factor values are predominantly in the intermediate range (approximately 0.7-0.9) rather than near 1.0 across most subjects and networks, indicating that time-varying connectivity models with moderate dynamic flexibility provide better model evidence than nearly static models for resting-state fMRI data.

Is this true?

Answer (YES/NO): YES